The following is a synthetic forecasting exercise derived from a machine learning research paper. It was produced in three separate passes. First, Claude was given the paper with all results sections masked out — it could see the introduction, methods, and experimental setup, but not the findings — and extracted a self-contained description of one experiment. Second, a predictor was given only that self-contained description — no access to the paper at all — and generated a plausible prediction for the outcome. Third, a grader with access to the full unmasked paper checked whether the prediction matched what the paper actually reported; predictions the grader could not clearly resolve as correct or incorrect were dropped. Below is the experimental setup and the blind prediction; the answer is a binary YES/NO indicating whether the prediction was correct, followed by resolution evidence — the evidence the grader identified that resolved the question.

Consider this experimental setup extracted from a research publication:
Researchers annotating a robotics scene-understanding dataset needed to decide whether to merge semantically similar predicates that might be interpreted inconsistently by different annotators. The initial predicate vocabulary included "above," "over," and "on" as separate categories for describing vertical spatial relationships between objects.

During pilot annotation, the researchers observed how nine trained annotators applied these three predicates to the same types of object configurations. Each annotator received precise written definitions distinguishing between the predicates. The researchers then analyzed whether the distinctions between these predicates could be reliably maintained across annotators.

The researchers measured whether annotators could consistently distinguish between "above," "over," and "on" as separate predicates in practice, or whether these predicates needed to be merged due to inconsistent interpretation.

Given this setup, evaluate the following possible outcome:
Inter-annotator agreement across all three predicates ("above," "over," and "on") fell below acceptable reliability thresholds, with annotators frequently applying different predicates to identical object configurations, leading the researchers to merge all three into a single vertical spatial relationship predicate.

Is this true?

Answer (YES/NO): YES